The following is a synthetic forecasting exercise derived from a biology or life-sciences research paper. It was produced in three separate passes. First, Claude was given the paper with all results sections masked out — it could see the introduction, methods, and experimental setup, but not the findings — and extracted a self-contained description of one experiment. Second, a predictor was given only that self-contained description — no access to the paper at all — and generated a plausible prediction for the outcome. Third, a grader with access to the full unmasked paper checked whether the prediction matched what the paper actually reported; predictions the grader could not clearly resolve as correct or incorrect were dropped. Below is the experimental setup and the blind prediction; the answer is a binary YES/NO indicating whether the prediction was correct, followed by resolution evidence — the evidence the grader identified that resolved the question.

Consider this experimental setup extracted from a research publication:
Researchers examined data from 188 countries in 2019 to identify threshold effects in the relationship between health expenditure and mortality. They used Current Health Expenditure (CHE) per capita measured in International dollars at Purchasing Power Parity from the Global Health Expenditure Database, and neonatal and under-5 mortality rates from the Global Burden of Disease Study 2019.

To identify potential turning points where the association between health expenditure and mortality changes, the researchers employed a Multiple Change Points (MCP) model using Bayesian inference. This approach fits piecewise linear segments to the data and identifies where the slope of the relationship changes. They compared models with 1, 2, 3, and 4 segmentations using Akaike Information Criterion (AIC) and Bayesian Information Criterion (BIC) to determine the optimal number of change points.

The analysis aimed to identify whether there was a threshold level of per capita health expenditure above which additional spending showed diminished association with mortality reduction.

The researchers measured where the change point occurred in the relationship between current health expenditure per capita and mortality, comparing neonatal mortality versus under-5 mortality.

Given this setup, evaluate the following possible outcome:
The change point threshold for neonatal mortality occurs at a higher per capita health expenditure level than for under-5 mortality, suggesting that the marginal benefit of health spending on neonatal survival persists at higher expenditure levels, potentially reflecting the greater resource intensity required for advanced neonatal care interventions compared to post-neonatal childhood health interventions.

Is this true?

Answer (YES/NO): YES